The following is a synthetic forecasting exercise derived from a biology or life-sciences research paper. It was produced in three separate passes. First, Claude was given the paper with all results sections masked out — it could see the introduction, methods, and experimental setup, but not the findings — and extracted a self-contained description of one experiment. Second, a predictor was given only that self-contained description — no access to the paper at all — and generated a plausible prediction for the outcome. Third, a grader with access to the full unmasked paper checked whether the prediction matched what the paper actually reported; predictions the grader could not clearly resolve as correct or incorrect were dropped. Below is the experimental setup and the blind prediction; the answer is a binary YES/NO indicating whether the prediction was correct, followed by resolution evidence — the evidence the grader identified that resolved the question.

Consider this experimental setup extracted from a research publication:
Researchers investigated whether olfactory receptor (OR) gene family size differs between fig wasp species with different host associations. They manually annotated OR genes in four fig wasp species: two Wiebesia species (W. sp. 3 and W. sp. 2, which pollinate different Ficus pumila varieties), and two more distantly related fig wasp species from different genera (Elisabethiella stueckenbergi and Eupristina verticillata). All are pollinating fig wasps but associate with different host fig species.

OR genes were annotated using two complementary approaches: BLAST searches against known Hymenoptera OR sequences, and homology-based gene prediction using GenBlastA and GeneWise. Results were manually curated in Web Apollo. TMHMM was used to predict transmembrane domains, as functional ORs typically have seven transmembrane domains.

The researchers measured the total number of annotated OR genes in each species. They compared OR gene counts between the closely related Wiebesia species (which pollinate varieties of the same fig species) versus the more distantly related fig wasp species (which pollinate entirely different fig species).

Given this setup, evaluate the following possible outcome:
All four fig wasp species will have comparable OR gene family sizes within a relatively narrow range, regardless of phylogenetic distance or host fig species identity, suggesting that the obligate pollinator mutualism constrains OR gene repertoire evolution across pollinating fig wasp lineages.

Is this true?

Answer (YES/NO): YES